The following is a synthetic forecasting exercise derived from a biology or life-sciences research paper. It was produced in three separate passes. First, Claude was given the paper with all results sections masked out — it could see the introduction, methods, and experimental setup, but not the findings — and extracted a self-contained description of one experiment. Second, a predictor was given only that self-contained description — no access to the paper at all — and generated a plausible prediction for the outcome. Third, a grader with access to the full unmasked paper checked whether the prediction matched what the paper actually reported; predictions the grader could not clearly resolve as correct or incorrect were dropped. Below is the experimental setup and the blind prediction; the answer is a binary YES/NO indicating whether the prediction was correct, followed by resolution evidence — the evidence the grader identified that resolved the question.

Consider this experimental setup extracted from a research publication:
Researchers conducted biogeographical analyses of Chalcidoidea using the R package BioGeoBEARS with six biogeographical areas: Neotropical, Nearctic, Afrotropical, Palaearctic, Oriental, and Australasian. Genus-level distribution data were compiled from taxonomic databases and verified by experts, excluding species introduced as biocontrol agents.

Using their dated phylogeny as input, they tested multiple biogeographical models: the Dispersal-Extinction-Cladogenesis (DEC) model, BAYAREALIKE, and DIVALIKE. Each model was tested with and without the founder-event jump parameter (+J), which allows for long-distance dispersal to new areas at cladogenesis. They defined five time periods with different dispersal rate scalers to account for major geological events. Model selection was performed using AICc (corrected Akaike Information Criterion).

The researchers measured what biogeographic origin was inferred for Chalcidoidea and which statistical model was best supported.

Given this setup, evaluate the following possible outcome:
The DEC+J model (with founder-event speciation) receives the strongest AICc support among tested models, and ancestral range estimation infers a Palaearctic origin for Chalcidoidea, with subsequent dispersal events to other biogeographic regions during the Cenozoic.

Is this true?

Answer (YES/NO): NO